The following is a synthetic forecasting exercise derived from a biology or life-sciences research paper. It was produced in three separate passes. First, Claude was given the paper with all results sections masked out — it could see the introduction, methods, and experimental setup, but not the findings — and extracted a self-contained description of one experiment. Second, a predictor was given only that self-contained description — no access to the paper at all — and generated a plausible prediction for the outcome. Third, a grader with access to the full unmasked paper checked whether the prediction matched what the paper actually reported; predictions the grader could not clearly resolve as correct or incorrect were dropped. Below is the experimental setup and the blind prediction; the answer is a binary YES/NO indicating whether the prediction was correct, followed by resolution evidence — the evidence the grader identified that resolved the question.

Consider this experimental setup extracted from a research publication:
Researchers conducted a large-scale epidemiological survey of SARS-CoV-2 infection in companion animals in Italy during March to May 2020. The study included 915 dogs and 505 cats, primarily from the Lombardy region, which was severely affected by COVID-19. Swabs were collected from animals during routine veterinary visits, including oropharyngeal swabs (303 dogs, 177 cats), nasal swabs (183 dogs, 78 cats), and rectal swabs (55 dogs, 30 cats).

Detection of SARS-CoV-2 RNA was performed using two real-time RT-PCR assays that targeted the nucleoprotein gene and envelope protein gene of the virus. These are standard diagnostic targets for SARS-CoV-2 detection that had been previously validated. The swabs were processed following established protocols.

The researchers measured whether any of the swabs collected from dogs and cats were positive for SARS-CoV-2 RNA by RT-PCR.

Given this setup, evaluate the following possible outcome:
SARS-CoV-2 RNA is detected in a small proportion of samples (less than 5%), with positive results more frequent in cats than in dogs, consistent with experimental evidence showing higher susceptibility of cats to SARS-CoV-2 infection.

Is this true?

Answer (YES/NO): NO